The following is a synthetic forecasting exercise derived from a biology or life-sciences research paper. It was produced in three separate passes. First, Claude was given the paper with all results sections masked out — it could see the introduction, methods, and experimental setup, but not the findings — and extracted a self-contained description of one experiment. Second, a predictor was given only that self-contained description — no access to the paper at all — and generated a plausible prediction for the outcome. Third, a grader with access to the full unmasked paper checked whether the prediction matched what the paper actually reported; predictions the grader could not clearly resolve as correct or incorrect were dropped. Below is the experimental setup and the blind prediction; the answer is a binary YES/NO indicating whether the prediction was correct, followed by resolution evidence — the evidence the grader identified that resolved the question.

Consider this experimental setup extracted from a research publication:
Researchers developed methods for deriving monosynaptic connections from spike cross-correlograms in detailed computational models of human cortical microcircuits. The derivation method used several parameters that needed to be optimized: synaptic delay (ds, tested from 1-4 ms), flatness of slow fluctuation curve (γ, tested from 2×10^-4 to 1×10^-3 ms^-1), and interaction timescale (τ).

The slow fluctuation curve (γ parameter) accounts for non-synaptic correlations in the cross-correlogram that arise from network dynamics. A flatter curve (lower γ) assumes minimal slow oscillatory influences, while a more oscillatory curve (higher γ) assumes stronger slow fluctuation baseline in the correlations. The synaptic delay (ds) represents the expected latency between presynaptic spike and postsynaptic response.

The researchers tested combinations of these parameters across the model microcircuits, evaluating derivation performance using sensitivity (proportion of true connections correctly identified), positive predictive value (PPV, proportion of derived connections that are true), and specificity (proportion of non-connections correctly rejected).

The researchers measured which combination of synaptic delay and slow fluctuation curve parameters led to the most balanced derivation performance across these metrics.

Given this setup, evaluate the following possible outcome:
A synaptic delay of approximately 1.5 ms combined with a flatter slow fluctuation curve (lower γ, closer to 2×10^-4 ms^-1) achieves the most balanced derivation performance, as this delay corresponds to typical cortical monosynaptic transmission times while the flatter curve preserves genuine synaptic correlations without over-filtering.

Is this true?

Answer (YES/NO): NO